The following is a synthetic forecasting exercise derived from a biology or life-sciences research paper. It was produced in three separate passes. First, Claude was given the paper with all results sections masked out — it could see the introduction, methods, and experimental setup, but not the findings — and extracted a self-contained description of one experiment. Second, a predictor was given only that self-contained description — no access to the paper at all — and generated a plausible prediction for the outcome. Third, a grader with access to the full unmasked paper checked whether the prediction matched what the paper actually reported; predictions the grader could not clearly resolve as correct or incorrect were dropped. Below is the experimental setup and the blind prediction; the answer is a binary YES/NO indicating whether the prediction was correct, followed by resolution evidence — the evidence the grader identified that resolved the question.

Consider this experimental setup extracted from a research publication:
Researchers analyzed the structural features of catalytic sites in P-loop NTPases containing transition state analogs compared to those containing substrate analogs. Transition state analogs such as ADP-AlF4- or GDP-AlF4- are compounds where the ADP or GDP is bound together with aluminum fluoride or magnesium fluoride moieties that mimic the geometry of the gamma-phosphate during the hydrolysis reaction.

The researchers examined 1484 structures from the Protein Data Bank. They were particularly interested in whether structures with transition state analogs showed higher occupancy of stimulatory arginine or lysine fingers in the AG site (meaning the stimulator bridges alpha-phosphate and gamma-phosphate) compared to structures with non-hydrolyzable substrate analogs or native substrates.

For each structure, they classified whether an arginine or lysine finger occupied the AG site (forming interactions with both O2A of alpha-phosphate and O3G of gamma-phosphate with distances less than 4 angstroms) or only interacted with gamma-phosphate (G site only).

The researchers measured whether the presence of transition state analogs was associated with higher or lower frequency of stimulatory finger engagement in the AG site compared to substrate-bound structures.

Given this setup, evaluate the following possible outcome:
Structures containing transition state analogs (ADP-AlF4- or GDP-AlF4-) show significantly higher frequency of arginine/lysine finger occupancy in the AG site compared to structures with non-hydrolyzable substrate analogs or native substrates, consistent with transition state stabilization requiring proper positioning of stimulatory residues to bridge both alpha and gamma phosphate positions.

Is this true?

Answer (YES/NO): YES